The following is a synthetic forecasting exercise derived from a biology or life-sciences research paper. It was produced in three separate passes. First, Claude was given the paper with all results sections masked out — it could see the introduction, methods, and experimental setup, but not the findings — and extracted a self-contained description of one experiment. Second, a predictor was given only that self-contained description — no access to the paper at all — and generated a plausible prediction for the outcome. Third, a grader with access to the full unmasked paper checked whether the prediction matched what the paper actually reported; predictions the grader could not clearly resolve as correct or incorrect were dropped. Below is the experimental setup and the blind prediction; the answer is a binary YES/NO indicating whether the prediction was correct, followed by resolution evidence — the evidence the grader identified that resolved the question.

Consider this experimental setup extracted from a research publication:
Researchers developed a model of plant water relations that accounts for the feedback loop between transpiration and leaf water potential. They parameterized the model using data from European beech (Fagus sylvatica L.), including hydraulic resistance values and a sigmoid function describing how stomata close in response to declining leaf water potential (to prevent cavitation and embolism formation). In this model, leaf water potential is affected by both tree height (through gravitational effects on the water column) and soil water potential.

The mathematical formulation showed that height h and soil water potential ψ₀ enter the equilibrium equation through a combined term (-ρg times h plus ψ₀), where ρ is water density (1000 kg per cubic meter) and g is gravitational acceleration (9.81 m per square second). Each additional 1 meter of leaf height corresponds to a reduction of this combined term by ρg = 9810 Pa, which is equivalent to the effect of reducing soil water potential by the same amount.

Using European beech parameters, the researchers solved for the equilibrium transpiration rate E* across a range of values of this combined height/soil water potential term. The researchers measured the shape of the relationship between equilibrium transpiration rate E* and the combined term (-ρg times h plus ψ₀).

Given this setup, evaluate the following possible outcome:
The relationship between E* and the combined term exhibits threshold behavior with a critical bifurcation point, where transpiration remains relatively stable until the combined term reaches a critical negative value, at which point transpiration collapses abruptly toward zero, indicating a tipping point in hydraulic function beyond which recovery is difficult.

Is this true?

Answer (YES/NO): NO